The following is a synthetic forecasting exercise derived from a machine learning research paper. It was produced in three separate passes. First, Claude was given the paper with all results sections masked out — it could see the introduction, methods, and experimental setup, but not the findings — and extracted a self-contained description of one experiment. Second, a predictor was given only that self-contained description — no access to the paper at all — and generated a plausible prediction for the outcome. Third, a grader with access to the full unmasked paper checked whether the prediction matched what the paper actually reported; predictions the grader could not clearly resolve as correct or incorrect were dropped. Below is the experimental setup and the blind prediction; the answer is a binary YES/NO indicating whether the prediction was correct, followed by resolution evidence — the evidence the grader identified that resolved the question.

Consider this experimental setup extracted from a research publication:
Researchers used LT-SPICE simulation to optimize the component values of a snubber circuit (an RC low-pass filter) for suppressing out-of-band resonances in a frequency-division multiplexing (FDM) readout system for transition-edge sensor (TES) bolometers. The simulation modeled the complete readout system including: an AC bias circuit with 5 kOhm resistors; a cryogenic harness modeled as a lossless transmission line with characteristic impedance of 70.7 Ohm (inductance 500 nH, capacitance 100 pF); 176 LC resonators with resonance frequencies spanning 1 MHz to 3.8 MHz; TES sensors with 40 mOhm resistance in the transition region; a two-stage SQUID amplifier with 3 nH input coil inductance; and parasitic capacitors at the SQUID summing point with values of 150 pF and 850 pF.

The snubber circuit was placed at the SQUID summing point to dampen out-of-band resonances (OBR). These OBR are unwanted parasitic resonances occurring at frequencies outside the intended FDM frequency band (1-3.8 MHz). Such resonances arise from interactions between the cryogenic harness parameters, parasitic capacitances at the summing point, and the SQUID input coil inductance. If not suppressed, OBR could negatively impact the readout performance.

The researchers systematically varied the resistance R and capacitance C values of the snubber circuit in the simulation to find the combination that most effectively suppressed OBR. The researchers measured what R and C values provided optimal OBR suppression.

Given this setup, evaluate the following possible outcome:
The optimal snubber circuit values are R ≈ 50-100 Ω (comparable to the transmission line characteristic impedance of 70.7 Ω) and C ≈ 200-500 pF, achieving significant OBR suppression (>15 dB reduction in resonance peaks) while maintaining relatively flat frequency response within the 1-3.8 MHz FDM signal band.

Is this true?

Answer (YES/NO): NO